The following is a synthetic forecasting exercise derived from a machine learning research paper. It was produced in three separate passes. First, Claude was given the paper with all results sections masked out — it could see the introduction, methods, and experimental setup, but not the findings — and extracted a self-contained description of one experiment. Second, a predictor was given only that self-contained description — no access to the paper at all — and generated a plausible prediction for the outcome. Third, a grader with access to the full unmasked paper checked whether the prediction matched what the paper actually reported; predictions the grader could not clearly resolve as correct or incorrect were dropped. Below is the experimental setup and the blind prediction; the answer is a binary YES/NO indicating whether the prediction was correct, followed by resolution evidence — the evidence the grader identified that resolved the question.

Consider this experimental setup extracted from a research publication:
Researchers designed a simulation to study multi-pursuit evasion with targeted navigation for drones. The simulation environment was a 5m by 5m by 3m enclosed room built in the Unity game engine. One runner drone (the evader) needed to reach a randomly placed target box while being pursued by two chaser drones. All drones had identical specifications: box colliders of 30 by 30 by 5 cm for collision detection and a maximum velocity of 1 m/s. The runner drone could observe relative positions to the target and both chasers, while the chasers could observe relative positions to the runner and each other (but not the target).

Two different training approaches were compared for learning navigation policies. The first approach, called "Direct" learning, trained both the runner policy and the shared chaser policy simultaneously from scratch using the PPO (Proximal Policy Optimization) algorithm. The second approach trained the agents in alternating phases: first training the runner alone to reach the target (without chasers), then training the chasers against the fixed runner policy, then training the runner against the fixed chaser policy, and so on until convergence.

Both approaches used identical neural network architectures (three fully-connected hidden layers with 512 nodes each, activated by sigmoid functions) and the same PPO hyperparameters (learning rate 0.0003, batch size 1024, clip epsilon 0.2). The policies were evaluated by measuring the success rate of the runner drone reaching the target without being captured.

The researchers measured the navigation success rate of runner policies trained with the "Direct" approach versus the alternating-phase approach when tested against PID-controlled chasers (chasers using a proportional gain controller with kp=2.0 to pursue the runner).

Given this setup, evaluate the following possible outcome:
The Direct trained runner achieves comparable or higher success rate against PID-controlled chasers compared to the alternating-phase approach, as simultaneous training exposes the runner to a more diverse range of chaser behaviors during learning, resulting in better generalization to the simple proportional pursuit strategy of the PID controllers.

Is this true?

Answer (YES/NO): NO